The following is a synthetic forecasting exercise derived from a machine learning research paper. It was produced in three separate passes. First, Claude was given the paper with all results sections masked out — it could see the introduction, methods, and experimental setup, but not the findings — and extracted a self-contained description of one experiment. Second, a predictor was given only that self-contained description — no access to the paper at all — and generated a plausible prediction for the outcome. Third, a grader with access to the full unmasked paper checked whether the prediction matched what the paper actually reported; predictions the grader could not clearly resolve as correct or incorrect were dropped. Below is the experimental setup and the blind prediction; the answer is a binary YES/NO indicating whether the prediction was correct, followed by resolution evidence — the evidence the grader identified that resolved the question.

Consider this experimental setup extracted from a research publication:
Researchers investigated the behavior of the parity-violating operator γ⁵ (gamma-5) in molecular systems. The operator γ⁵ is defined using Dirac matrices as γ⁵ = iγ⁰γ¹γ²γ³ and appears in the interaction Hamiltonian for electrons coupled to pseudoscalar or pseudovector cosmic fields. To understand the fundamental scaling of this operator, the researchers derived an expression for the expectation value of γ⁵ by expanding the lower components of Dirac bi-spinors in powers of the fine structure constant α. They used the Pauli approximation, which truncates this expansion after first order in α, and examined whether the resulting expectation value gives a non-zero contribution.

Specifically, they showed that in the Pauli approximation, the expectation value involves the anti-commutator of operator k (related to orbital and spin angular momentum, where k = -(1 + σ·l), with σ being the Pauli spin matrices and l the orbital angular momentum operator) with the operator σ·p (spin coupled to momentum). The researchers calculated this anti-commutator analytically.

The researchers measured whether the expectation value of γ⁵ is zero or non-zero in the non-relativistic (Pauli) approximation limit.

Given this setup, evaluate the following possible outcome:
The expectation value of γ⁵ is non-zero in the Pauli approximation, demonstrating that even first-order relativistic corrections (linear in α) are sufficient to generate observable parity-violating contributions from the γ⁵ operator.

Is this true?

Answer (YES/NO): NO